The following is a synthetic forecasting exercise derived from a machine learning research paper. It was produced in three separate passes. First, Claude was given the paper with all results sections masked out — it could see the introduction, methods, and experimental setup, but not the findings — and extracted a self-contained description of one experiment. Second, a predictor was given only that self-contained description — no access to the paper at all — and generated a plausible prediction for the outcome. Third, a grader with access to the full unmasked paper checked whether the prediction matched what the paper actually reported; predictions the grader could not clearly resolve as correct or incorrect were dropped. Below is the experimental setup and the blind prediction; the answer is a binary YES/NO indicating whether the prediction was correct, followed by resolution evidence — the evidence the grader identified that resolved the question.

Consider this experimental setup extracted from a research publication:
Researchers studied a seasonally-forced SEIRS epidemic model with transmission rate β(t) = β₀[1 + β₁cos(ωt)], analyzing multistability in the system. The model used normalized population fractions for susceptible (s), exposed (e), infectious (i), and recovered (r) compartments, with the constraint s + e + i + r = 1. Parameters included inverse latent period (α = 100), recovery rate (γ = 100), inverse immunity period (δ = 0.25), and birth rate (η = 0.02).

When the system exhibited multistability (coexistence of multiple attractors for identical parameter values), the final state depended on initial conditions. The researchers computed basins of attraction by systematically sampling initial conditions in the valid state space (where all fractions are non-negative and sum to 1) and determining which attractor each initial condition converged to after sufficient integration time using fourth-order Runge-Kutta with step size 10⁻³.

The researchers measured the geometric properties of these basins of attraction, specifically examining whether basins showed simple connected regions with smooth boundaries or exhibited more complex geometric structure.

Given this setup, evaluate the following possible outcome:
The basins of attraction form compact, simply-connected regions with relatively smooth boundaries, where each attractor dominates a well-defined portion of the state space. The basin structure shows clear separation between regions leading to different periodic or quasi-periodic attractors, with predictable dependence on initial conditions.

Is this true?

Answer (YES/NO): NO